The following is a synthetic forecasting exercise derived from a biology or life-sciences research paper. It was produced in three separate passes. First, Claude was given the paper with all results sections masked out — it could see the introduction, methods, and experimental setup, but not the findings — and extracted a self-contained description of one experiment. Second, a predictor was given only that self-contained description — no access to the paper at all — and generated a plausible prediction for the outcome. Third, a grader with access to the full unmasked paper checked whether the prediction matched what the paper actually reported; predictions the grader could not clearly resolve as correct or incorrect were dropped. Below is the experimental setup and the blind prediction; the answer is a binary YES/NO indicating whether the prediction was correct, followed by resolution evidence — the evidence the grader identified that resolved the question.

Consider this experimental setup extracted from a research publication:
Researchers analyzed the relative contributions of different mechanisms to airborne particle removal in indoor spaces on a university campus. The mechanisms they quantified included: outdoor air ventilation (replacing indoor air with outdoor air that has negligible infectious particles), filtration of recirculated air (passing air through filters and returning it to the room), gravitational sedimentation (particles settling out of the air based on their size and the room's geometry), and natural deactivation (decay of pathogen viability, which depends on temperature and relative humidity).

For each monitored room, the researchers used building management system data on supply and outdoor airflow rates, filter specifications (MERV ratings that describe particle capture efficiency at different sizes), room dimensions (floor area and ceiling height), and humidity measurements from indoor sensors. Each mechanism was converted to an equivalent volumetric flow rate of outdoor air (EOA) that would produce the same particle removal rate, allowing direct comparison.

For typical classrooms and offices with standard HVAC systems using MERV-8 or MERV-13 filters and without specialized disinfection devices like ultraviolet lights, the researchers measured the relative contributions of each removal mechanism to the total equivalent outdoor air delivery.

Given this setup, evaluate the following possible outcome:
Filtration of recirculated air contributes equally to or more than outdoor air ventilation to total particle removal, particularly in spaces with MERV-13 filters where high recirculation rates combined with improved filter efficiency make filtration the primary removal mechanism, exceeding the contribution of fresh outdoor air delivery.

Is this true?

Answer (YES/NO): NO